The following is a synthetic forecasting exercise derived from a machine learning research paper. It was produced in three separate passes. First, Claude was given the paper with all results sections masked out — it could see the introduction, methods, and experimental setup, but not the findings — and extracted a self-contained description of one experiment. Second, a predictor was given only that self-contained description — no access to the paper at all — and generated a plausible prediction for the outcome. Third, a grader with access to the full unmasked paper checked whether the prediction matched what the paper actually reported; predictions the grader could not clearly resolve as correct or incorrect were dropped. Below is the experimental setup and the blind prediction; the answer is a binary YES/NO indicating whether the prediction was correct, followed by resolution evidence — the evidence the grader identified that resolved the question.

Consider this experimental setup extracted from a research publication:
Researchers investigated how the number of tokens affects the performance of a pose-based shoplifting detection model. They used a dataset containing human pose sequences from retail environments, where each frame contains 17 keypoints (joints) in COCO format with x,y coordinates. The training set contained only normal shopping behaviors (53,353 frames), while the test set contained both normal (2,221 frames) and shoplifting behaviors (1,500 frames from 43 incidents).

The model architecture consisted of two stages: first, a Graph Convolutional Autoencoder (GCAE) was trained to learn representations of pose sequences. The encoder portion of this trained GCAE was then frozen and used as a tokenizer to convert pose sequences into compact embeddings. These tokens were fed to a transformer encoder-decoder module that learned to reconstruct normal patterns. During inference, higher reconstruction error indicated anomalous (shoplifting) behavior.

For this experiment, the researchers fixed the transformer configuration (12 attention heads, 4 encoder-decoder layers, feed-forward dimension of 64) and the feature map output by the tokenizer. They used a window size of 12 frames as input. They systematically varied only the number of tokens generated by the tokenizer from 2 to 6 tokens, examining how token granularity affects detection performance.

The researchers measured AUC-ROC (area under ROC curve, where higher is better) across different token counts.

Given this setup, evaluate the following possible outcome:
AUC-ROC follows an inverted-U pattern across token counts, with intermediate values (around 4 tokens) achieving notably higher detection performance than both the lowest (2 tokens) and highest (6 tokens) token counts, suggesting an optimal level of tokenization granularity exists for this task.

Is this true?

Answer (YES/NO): NO